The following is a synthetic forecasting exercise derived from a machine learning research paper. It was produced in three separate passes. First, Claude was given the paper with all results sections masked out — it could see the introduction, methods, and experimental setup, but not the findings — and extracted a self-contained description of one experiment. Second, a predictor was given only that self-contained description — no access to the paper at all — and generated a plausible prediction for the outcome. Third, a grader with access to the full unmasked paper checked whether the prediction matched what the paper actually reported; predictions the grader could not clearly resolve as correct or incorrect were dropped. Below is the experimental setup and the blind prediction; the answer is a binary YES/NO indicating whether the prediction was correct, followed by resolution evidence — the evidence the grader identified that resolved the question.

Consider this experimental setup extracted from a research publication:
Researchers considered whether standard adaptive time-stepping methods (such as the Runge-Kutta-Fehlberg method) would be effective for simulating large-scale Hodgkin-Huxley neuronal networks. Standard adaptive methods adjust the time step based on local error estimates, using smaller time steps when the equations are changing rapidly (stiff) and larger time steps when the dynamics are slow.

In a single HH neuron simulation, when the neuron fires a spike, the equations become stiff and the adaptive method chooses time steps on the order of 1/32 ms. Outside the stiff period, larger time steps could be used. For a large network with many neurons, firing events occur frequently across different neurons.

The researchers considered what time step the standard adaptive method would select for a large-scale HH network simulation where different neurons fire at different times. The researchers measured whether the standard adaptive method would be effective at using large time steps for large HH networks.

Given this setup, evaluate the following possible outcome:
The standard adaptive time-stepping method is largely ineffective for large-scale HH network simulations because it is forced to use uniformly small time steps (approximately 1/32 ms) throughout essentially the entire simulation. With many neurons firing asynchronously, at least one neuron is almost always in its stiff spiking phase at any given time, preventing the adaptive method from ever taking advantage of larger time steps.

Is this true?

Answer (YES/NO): YES